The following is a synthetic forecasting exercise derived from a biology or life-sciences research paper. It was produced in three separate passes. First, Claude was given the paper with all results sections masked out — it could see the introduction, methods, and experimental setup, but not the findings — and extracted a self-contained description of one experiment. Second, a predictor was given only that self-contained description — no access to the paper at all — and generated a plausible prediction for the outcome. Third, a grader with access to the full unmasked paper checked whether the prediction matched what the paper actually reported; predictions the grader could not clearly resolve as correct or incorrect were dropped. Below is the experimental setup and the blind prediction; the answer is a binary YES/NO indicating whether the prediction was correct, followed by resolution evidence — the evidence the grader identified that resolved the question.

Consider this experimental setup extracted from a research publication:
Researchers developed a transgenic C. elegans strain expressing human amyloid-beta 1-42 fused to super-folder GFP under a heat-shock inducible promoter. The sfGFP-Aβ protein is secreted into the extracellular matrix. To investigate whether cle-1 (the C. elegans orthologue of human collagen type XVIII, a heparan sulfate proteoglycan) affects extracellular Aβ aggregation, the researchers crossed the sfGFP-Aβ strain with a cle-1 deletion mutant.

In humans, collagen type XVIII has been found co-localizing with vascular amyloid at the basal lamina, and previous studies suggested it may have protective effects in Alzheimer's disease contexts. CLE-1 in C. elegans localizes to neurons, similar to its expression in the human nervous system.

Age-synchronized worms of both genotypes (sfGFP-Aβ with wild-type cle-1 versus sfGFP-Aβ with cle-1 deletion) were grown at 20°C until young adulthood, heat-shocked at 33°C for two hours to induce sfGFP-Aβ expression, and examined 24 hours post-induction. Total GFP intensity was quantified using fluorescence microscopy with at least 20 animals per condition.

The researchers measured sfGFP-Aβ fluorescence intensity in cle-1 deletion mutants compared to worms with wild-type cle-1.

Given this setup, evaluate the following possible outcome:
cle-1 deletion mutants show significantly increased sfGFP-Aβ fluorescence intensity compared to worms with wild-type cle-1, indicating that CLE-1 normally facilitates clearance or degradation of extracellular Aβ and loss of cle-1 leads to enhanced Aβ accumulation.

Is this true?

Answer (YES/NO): NO